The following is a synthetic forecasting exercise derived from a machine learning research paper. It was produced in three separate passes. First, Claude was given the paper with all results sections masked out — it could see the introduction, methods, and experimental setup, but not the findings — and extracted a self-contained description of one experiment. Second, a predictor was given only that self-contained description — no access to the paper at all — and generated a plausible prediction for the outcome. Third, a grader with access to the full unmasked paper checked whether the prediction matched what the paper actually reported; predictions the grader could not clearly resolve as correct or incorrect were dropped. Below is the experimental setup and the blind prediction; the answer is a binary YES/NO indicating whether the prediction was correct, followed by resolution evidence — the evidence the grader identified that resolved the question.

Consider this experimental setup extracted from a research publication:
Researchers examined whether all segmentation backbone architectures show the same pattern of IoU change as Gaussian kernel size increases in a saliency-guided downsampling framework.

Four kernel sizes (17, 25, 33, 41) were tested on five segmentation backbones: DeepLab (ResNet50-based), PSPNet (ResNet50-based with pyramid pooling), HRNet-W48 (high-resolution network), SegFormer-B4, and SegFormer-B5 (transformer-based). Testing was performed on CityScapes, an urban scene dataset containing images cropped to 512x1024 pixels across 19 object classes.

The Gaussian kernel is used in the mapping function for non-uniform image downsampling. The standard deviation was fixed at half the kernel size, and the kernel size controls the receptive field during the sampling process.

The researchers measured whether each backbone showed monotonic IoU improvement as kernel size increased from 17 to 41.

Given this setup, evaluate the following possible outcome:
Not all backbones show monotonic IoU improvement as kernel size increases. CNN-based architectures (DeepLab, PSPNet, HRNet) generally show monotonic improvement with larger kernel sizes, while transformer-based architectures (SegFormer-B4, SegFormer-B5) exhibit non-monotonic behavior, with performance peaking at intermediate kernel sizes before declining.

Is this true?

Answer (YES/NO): NO